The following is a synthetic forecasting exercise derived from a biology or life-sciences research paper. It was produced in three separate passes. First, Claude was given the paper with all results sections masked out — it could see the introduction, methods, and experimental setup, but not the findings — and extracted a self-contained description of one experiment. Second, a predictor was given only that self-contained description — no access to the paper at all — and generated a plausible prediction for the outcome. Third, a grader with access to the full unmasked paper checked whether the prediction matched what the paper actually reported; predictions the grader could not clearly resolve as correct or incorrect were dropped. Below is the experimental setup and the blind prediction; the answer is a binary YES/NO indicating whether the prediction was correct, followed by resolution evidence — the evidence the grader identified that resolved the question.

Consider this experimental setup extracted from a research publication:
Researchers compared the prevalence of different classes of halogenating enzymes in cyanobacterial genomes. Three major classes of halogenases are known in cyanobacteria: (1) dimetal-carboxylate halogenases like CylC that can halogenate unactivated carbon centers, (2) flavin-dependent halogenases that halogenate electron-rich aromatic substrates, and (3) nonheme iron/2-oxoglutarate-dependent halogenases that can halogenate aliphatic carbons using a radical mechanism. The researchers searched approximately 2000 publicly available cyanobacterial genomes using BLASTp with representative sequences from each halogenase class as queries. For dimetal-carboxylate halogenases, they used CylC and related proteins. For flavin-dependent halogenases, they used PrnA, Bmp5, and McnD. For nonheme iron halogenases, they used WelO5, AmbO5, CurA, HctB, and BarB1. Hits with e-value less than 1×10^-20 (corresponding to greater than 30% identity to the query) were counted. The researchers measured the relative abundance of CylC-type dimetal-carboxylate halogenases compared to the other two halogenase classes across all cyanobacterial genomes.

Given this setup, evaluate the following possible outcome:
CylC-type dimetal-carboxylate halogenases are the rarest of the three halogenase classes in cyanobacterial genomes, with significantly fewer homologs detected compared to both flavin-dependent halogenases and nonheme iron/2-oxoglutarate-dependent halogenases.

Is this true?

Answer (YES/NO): NO